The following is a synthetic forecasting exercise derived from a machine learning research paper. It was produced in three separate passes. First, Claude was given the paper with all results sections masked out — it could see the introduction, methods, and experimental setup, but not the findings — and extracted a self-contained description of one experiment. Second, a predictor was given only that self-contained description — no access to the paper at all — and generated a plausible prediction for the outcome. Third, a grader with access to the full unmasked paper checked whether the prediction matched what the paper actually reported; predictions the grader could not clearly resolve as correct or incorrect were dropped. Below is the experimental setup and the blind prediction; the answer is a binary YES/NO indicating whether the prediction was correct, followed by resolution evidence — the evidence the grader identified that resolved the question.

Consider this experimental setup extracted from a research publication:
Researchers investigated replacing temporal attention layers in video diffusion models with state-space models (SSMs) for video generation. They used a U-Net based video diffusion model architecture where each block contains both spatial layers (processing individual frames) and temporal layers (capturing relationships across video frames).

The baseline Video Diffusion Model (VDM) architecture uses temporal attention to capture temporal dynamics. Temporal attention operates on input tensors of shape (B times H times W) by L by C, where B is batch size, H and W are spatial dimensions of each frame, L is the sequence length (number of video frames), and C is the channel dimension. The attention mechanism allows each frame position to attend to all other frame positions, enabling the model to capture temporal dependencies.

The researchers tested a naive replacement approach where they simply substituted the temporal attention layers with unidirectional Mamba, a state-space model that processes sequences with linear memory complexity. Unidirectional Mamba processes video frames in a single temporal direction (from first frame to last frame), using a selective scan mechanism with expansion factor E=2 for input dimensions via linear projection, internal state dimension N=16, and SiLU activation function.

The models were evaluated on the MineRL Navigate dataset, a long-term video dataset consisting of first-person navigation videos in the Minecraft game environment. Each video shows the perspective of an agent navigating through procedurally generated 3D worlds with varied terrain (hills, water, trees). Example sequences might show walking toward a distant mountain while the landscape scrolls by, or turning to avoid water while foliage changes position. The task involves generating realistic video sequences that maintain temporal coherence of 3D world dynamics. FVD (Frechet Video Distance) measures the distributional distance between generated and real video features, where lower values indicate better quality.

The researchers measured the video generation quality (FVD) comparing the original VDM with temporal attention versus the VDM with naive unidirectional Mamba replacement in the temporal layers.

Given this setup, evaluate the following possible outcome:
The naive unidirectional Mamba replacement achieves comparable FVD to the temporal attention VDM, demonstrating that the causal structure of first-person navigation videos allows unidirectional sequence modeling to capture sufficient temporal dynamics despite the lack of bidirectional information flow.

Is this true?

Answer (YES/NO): NO